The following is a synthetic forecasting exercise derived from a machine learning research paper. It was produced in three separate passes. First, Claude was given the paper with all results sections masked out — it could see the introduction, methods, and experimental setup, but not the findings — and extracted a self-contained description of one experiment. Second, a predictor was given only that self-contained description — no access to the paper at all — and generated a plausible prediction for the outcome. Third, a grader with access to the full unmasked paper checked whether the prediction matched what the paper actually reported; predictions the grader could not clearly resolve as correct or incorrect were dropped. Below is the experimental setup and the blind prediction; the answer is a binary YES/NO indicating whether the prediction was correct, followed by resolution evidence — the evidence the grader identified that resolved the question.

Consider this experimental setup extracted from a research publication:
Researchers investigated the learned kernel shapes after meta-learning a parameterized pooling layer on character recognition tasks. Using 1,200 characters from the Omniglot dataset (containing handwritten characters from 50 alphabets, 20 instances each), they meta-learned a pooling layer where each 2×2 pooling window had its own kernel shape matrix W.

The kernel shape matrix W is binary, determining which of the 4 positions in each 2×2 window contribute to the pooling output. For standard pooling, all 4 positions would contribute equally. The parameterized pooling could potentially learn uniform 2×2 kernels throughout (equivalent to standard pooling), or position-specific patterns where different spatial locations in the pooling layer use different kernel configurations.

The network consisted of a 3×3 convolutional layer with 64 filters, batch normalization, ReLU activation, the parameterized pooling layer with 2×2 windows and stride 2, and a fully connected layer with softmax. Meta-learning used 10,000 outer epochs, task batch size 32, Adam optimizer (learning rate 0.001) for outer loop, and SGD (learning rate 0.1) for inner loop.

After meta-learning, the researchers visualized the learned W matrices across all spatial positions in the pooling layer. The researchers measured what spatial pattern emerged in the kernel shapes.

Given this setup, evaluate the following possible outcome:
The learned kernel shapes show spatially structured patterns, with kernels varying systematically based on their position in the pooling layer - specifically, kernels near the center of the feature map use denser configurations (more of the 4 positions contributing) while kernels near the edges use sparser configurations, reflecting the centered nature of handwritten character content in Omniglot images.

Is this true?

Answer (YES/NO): NO